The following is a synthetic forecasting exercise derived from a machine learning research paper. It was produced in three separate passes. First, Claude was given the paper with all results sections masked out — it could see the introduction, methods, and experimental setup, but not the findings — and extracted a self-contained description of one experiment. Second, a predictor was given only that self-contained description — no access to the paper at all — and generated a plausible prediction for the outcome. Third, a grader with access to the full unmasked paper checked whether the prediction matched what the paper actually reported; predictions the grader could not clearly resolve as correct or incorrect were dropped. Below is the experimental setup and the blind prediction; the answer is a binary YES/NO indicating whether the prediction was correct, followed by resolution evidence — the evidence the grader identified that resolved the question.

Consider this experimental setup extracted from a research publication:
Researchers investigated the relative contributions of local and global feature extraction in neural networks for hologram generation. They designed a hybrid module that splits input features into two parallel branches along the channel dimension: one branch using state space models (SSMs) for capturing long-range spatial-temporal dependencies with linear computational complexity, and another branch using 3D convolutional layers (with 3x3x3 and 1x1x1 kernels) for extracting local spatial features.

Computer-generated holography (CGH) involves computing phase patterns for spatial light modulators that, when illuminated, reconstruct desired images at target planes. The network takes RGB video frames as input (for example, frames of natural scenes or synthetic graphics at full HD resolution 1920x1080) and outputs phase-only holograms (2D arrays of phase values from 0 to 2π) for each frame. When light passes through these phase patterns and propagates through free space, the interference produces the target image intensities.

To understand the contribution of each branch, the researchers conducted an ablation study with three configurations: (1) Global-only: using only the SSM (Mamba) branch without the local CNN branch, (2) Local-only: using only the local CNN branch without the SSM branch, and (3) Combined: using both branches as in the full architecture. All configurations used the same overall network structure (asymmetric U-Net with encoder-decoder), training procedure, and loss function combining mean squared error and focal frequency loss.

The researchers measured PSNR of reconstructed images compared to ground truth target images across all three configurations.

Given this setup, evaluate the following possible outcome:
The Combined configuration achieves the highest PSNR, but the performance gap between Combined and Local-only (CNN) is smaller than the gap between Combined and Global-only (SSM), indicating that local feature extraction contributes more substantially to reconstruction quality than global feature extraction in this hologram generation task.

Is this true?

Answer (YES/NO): NO